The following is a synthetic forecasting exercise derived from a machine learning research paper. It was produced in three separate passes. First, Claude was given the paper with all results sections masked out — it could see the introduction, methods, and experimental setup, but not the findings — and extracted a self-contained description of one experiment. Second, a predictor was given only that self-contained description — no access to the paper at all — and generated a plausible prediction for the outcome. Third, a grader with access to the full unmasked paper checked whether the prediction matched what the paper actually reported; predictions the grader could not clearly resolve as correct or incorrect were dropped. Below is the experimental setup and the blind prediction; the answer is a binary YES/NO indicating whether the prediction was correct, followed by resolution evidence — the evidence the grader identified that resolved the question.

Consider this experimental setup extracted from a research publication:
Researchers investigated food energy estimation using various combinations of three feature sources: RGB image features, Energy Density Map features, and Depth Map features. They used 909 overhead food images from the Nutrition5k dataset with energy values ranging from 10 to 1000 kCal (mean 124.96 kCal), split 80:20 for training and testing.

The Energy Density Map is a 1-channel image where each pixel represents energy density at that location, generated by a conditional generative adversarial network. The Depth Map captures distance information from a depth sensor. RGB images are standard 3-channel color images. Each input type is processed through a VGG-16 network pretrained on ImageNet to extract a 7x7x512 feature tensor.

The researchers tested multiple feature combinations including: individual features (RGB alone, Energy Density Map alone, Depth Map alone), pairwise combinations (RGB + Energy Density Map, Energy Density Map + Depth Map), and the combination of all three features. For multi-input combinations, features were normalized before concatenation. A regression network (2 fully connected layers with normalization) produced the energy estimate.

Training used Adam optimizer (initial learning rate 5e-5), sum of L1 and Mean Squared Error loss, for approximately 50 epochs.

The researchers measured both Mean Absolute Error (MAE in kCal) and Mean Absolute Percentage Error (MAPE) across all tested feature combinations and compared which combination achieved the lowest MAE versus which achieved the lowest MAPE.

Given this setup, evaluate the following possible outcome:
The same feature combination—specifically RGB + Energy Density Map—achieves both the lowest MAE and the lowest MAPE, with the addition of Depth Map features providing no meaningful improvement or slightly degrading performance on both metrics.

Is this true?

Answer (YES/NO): NO